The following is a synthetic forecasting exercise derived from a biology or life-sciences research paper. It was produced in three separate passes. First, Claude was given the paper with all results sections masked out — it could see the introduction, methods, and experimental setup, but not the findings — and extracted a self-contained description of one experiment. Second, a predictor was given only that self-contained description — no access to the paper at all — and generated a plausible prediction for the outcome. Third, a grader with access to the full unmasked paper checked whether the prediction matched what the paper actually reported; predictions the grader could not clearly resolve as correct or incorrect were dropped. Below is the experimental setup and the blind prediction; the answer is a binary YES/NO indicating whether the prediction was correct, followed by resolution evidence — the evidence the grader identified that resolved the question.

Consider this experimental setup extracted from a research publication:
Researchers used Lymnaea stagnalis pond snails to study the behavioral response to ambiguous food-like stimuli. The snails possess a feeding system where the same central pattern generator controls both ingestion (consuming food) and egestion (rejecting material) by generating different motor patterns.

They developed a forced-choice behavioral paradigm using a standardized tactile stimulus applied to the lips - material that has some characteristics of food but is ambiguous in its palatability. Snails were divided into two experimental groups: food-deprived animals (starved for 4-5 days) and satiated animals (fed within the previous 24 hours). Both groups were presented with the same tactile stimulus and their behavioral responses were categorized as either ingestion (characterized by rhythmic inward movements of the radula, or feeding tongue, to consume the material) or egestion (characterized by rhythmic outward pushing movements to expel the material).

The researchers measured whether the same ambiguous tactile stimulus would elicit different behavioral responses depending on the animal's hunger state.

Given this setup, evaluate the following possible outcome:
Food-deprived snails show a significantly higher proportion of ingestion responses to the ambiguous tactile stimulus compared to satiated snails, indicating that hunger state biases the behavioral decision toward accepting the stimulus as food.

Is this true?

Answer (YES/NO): YES